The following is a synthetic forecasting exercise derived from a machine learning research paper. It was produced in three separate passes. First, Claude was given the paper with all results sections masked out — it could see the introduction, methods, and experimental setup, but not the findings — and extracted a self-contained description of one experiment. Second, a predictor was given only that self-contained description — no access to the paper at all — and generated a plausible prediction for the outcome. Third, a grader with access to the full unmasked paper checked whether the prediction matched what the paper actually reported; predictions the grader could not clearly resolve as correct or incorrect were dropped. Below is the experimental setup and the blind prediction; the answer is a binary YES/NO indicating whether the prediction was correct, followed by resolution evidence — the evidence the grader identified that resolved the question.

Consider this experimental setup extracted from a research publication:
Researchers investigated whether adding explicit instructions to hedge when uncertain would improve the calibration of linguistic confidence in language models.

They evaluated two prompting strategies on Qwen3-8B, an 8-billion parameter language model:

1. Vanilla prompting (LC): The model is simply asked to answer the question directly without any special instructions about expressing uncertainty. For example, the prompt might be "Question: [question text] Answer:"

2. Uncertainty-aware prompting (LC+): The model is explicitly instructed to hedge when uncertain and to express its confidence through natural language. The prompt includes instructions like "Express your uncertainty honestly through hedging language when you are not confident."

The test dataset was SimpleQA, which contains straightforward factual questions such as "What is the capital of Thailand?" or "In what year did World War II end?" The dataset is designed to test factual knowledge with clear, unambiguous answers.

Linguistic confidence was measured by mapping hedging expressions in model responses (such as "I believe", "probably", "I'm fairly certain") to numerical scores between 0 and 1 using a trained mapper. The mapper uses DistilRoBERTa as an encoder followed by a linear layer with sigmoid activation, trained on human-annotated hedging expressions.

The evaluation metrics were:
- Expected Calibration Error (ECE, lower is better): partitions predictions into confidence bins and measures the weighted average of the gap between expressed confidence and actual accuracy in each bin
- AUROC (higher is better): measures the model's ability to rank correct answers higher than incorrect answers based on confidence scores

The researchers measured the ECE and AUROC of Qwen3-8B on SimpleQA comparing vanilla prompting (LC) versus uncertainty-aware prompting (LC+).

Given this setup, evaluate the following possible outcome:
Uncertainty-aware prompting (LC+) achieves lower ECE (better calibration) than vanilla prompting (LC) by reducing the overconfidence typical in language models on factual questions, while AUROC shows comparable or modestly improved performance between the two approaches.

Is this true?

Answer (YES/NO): NO